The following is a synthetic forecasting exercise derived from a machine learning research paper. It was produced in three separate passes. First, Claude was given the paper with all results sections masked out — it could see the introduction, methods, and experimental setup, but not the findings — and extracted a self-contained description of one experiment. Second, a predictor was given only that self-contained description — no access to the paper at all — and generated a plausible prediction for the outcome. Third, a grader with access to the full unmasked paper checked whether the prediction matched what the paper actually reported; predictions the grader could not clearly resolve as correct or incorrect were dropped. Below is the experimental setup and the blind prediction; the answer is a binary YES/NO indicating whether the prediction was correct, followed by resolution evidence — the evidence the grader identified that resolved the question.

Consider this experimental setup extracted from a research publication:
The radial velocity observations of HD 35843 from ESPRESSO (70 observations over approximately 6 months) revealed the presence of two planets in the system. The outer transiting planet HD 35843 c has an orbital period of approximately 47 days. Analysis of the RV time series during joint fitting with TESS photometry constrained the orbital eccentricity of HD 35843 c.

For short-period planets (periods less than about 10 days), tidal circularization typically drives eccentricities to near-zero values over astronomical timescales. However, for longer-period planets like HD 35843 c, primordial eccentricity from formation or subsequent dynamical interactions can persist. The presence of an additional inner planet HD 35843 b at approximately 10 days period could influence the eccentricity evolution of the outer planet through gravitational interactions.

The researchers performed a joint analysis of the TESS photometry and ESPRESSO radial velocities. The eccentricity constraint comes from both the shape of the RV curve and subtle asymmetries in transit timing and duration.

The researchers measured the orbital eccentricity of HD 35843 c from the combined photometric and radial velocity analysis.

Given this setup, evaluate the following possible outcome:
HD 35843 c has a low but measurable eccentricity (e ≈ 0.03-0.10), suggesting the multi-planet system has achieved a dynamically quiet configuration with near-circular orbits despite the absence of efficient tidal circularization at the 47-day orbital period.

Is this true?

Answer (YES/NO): NO